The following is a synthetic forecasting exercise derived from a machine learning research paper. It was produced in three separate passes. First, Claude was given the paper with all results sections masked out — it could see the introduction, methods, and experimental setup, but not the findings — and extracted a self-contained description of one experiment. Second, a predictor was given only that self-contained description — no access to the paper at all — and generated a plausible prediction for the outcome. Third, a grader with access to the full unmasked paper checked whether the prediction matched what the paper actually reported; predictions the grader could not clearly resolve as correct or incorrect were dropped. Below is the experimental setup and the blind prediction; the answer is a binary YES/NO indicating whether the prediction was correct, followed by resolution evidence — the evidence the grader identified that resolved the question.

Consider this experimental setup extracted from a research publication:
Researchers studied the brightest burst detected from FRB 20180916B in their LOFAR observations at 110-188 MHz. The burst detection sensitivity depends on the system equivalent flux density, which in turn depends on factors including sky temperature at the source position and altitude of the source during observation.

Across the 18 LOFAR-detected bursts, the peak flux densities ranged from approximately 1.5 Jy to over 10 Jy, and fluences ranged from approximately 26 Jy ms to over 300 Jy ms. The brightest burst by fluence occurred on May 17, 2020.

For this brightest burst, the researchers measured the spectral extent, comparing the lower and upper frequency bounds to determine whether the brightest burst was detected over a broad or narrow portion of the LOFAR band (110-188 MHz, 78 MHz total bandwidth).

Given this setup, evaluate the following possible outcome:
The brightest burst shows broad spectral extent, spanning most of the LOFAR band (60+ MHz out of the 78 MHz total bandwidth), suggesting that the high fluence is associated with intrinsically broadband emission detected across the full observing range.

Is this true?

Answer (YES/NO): YES